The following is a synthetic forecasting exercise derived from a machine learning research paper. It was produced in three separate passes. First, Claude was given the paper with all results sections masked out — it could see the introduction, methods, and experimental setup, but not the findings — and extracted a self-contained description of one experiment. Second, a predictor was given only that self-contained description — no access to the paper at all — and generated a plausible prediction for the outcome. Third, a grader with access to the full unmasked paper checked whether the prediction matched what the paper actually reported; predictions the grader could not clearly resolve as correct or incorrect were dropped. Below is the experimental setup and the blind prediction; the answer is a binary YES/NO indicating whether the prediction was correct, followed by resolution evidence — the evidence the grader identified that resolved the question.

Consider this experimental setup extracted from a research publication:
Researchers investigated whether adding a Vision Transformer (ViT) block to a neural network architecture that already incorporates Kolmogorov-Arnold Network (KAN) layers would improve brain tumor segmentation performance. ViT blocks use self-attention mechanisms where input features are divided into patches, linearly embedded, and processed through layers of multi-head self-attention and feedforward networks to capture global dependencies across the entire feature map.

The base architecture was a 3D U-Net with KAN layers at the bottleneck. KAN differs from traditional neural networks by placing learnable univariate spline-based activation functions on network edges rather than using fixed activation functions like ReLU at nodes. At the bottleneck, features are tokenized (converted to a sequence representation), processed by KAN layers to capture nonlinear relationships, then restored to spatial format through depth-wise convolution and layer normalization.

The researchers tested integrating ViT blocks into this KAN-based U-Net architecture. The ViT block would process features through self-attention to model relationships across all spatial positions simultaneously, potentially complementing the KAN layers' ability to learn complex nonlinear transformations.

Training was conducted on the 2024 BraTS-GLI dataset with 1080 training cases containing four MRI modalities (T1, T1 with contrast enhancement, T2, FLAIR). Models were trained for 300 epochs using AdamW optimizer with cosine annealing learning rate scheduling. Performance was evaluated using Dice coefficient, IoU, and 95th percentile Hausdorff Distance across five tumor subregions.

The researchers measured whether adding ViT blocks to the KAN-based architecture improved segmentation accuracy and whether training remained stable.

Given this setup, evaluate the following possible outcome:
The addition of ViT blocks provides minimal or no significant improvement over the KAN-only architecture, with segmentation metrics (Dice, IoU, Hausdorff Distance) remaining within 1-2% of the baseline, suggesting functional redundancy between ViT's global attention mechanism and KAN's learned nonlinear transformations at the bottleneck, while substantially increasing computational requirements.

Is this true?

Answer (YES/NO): NO